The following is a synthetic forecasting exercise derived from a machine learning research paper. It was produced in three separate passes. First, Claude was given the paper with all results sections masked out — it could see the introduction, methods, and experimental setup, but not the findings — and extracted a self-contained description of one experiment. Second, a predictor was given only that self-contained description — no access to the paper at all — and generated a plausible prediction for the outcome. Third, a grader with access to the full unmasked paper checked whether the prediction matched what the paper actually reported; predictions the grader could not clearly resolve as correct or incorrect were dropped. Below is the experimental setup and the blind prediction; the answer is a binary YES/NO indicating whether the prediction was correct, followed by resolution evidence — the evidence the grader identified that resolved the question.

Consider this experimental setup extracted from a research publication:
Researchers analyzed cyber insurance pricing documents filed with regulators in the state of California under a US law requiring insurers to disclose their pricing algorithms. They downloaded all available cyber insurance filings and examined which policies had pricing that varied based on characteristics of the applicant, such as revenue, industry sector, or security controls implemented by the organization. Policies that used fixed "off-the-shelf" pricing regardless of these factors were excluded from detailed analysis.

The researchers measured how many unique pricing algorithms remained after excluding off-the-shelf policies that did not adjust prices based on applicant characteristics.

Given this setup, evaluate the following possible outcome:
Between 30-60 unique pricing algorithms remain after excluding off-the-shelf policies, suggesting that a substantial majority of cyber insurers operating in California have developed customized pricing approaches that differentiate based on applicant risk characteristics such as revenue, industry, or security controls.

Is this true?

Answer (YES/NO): NO